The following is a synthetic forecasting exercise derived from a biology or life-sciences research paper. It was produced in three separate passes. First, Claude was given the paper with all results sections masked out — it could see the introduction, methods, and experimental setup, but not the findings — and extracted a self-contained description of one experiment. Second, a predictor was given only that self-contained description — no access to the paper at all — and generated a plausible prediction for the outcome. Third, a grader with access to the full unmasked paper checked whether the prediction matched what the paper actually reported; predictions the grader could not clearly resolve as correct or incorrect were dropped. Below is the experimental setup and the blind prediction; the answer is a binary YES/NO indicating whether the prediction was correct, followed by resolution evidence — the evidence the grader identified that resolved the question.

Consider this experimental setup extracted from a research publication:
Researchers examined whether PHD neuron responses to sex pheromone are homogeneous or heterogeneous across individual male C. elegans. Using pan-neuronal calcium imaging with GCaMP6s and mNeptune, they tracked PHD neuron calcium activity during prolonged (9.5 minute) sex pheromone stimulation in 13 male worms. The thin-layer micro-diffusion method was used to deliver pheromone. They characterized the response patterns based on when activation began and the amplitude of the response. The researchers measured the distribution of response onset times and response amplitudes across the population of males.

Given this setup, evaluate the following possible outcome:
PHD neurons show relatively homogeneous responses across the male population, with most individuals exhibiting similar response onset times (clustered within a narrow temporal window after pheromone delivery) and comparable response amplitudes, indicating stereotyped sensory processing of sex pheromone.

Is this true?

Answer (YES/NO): NO